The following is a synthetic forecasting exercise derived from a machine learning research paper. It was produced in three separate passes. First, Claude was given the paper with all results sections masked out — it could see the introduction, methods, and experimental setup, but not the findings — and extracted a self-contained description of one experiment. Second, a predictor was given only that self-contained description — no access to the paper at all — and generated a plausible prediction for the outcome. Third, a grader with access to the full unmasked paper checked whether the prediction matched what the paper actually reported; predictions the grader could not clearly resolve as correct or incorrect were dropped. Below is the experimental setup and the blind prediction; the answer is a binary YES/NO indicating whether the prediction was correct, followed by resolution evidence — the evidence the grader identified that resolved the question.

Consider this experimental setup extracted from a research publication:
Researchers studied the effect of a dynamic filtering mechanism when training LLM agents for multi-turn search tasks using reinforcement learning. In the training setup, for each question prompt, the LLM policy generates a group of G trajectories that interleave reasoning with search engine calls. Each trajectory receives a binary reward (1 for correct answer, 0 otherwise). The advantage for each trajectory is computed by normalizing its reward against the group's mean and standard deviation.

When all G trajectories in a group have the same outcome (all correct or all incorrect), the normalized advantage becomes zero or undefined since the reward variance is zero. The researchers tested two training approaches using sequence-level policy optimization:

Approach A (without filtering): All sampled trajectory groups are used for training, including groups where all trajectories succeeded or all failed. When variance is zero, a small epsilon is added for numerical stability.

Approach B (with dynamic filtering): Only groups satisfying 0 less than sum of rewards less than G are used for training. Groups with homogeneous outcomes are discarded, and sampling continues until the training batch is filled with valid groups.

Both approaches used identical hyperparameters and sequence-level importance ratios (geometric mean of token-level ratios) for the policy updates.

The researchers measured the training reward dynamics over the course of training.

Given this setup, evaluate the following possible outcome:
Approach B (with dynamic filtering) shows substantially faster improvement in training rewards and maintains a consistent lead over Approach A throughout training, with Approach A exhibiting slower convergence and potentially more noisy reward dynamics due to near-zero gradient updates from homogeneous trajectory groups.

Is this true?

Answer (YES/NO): NO